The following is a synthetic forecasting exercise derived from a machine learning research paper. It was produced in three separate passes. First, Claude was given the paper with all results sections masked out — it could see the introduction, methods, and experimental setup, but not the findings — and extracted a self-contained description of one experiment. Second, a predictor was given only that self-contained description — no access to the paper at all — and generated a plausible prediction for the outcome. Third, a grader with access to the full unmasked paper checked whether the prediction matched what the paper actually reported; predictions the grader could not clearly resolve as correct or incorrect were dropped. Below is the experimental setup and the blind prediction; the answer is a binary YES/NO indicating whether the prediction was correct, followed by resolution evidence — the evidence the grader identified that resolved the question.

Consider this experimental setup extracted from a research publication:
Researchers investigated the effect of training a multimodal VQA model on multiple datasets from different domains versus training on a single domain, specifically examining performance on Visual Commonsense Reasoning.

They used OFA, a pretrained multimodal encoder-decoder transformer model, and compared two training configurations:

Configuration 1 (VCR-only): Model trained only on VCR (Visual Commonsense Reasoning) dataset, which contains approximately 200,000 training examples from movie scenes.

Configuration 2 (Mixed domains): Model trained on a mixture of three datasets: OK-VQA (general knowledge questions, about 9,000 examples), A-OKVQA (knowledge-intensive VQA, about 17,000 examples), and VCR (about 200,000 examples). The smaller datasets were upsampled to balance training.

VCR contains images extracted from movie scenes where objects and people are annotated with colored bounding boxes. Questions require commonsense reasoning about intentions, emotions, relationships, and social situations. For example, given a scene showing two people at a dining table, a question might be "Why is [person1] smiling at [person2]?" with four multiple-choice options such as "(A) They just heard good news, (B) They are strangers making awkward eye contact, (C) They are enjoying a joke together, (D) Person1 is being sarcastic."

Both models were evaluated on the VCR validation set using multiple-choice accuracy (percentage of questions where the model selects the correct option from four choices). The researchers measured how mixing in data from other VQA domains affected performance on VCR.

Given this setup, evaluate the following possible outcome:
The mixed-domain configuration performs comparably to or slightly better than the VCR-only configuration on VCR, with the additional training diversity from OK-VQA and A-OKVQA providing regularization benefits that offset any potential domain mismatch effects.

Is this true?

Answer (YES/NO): YES